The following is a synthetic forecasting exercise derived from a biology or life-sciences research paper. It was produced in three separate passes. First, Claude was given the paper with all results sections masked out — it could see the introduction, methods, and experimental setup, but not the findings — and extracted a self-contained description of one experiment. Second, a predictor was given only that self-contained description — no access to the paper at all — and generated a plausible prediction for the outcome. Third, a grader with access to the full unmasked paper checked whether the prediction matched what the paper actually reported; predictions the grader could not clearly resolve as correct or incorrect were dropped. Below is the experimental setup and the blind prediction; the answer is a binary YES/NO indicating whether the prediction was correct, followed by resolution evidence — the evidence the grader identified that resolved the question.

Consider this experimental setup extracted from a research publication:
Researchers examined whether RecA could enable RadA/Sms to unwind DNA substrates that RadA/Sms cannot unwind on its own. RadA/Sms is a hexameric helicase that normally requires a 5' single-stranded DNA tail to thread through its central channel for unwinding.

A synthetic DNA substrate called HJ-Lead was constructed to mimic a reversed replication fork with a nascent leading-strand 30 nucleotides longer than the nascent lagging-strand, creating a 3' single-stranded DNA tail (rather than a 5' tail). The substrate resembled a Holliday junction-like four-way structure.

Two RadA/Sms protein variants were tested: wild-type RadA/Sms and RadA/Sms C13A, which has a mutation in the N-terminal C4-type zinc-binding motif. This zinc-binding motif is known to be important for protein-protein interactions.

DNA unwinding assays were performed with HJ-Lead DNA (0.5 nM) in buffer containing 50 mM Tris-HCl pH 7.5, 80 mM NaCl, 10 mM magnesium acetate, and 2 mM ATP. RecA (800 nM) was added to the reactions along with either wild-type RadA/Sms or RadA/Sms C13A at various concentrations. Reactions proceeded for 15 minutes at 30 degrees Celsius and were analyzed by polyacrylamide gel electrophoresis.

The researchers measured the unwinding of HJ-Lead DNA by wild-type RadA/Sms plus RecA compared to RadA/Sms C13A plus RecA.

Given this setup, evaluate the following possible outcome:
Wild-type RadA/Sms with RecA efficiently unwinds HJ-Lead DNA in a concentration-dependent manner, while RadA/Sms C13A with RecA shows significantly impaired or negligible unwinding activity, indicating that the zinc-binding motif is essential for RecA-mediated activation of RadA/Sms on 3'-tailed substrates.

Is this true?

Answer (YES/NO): YES